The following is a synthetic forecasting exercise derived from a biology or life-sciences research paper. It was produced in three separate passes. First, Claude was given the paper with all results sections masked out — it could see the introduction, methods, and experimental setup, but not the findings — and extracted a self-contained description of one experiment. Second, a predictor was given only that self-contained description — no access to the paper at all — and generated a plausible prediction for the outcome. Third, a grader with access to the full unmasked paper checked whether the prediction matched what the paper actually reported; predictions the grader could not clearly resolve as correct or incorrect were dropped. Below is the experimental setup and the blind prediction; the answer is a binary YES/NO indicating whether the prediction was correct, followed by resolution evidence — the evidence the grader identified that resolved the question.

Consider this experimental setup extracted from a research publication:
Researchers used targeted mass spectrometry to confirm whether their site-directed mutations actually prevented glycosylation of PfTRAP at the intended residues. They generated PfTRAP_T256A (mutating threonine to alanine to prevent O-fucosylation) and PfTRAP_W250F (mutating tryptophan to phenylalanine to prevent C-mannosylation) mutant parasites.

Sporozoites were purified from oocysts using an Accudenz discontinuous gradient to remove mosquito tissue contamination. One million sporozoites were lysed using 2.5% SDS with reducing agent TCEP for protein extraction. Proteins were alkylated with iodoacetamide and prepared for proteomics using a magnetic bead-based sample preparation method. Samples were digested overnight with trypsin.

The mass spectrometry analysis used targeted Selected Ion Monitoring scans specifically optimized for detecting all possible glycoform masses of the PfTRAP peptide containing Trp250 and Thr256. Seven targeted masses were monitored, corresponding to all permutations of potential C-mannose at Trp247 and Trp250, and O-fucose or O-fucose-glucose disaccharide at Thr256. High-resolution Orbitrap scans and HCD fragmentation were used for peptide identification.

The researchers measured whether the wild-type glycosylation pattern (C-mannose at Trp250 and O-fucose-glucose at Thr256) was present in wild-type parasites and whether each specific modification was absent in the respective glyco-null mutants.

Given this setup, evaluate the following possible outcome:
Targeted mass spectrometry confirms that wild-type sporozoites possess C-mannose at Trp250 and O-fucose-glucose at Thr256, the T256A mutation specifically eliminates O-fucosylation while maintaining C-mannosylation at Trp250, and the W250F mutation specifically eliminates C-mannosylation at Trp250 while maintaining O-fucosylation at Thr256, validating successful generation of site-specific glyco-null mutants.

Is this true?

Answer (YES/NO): YES